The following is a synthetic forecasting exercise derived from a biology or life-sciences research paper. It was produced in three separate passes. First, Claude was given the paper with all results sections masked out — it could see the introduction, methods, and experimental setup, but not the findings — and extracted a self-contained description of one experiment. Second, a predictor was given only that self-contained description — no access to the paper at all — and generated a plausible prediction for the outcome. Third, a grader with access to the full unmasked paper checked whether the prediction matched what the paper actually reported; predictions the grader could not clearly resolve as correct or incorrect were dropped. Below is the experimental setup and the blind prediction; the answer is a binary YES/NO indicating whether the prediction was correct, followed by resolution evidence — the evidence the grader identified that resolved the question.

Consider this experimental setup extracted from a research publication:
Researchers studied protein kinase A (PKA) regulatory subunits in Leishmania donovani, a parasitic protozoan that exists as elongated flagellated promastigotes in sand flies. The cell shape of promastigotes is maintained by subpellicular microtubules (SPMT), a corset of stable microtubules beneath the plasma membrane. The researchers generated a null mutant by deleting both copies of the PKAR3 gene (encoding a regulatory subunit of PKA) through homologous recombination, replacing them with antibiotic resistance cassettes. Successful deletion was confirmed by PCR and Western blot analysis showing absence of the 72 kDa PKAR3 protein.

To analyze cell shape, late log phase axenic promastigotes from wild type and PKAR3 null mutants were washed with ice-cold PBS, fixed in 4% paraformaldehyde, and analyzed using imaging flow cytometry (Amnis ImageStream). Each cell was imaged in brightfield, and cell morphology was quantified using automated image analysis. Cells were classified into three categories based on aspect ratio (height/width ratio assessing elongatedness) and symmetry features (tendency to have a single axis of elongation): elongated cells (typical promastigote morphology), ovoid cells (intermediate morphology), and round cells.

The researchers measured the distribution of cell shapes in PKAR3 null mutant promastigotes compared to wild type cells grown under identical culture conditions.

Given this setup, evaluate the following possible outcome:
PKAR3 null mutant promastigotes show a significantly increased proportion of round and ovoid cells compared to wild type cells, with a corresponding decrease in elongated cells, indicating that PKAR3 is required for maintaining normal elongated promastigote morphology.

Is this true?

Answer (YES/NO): NO